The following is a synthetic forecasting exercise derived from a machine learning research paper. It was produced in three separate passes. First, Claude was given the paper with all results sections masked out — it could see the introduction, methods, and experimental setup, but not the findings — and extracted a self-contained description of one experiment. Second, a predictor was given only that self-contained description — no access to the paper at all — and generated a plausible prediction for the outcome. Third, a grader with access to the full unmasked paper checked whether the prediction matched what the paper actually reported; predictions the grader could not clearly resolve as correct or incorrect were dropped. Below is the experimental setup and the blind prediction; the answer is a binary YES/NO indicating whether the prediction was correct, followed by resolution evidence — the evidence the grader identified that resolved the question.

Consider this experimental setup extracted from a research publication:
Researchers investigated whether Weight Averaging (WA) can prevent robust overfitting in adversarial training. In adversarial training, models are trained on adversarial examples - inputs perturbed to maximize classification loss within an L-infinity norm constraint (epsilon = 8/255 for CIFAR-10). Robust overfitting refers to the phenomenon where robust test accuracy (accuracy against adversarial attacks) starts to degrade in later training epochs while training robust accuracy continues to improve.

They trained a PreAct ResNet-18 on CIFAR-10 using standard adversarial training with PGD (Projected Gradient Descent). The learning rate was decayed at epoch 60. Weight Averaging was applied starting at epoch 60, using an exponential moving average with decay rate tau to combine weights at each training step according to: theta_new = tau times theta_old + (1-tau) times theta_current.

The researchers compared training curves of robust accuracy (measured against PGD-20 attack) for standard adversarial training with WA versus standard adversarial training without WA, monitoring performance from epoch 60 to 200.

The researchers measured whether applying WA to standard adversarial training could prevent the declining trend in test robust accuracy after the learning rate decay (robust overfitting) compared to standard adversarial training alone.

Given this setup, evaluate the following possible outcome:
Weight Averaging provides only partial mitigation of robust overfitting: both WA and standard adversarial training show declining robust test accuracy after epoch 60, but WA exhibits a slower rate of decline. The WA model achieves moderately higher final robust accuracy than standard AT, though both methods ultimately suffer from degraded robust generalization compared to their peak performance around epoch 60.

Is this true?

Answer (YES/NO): NO